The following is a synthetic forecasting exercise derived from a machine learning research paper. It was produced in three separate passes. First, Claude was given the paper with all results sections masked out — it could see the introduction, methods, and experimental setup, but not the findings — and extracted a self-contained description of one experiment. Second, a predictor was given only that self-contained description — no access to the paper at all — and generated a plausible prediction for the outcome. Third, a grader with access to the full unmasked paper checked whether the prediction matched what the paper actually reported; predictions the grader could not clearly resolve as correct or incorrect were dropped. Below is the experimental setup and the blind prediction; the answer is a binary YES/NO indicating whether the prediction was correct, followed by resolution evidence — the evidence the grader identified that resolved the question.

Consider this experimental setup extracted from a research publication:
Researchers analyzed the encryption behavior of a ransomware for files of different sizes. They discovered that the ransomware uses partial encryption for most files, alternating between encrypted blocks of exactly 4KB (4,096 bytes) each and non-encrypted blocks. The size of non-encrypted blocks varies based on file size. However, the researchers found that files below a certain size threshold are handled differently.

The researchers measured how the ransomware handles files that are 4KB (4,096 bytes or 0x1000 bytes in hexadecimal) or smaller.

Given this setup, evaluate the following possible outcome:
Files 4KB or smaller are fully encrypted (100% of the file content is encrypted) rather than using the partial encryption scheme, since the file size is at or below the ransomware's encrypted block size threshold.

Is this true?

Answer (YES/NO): YES